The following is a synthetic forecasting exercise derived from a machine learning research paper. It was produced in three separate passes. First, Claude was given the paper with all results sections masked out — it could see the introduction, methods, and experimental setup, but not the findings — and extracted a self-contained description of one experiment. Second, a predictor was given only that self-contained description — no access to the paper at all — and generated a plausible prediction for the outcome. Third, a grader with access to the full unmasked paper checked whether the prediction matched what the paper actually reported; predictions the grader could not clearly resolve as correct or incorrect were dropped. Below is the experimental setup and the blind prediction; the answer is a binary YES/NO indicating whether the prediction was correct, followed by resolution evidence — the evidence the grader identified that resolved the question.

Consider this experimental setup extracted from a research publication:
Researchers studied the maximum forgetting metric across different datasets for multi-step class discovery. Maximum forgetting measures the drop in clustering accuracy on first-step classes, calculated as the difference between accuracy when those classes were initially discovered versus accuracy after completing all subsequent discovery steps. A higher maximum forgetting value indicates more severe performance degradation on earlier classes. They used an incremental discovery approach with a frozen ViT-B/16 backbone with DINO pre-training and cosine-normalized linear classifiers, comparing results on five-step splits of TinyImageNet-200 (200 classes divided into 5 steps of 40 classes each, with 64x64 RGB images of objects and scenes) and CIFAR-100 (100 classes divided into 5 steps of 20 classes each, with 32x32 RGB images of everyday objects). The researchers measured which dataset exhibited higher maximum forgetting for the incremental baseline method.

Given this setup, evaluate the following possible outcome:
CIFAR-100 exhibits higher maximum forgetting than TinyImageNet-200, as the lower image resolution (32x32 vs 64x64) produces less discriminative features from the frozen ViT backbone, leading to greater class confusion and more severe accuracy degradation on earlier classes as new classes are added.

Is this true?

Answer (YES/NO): YES